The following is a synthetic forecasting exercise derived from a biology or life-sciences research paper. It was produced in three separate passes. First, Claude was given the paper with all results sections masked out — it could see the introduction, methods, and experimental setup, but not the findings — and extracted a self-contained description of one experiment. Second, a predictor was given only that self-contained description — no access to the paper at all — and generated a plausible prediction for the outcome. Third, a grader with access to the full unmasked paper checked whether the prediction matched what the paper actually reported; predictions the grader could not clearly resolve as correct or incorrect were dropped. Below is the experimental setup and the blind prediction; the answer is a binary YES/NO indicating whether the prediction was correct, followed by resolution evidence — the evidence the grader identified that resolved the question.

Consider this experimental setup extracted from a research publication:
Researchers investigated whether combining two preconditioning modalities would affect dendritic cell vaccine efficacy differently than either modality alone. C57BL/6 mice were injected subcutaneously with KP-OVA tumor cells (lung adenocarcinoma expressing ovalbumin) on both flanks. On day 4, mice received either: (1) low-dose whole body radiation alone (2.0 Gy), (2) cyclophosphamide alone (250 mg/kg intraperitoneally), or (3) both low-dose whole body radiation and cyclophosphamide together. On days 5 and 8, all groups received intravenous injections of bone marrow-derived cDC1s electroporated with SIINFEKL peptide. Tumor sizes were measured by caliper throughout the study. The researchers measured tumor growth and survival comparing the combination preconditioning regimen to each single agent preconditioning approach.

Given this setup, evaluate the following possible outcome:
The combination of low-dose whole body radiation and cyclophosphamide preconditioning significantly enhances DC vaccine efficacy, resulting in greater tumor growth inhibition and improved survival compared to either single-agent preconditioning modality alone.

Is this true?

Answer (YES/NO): NO